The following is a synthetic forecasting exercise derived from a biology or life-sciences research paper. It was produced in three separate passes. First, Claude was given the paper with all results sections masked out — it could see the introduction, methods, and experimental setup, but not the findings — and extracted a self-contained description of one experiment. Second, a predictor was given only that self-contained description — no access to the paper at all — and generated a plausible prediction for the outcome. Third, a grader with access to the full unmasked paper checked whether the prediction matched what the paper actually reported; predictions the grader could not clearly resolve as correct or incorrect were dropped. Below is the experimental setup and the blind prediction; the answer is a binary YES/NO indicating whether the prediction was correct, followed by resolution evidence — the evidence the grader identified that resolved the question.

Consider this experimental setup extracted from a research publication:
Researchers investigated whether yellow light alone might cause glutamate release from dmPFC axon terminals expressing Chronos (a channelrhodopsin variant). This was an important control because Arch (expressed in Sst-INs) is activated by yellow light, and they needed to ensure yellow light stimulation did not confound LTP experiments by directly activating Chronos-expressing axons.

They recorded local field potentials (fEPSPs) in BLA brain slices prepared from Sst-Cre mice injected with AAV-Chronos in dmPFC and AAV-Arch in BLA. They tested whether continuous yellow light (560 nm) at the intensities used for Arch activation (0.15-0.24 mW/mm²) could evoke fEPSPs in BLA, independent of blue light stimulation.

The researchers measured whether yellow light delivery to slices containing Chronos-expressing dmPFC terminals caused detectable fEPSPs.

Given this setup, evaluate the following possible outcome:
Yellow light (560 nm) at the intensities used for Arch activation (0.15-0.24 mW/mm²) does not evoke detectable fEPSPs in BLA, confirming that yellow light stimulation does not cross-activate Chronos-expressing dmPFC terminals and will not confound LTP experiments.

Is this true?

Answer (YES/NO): YES